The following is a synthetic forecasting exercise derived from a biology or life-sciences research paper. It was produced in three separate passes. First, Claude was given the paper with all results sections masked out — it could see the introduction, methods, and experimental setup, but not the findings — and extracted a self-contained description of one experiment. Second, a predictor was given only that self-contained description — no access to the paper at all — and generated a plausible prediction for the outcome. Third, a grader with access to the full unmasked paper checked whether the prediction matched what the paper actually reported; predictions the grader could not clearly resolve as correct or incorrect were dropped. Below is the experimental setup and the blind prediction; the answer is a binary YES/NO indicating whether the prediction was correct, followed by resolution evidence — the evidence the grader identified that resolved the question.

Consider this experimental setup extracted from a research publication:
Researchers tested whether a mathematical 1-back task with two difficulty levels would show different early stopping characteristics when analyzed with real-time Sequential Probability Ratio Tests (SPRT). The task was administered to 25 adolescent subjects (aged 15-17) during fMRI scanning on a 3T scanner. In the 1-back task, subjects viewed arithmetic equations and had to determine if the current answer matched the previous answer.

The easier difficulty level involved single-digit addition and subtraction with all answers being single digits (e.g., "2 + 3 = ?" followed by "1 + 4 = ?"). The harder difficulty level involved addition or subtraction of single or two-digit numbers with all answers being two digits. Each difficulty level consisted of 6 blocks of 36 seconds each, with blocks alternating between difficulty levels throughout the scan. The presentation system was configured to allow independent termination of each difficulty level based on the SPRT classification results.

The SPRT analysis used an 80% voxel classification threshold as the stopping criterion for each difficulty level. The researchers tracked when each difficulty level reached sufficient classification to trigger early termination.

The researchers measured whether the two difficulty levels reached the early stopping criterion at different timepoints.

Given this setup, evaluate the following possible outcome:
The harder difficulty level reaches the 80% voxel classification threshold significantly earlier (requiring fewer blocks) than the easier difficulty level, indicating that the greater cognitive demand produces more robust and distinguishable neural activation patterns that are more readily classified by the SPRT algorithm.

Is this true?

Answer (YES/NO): NO